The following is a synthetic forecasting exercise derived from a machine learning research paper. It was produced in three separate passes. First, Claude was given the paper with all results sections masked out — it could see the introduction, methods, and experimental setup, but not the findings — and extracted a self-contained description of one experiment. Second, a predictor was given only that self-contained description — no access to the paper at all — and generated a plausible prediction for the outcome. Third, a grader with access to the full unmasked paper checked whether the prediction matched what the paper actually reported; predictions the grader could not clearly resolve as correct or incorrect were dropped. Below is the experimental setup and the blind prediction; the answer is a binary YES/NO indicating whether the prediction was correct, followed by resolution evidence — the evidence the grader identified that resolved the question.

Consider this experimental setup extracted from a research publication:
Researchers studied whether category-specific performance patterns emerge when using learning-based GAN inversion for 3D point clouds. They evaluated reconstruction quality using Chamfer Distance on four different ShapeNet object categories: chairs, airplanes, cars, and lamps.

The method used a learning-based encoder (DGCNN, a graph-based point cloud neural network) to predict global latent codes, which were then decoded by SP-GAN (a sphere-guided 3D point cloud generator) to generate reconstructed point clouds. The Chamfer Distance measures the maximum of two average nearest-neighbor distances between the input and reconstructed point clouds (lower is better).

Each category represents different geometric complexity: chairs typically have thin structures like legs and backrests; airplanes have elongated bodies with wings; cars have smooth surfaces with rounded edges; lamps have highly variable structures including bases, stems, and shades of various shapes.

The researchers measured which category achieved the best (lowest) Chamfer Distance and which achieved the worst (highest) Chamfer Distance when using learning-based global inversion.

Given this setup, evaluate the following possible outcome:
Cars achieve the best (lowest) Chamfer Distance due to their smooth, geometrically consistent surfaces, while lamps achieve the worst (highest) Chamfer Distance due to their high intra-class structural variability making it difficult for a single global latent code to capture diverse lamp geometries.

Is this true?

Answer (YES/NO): NO